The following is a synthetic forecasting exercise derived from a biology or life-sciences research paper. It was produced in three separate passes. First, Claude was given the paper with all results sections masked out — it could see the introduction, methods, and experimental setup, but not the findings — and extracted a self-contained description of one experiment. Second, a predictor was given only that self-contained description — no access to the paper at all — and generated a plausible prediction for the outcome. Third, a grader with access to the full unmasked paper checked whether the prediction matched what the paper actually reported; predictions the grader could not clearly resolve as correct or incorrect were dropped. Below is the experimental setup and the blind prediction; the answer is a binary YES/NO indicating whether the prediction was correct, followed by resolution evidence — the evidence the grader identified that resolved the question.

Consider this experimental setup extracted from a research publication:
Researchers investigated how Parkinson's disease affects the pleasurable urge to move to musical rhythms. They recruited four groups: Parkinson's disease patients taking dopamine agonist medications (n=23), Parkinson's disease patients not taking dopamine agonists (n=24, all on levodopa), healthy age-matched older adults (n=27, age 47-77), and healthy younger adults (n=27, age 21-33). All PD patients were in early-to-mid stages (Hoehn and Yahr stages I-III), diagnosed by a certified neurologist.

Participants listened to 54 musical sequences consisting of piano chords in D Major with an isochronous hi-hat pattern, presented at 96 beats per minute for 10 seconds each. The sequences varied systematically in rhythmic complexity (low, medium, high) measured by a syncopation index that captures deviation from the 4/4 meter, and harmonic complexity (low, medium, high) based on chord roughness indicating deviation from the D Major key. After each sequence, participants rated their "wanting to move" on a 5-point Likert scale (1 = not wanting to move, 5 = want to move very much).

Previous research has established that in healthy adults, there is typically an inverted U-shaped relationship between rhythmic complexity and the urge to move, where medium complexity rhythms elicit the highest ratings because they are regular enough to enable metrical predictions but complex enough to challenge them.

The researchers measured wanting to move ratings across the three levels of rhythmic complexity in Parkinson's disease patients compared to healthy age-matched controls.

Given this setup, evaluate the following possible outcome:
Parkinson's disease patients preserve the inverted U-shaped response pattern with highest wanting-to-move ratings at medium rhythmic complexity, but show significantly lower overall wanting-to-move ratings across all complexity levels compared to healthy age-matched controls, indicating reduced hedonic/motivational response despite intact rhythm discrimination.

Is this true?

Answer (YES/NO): NO